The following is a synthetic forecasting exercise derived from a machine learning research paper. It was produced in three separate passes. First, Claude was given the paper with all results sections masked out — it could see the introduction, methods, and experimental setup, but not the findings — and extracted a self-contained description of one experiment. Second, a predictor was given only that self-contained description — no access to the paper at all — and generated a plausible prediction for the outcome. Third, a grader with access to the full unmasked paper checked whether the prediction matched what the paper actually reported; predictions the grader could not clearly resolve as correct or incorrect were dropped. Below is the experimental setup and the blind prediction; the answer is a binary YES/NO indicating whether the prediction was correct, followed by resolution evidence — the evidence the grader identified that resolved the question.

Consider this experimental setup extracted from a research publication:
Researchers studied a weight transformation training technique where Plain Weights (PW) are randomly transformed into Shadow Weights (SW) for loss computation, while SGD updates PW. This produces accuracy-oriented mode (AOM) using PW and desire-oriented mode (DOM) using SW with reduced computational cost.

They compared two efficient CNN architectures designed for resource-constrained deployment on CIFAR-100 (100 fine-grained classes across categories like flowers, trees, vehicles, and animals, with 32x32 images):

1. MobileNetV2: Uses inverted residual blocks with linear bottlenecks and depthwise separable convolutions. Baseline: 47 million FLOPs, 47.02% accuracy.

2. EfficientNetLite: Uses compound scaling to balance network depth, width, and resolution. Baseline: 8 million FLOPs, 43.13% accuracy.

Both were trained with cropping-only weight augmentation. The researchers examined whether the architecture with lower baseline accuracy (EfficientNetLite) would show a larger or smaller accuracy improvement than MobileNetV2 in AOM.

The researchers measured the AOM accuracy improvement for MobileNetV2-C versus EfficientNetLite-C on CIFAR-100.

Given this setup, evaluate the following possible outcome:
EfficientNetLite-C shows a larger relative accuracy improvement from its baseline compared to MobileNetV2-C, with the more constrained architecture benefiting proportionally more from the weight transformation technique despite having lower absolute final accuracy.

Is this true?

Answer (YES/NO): NO